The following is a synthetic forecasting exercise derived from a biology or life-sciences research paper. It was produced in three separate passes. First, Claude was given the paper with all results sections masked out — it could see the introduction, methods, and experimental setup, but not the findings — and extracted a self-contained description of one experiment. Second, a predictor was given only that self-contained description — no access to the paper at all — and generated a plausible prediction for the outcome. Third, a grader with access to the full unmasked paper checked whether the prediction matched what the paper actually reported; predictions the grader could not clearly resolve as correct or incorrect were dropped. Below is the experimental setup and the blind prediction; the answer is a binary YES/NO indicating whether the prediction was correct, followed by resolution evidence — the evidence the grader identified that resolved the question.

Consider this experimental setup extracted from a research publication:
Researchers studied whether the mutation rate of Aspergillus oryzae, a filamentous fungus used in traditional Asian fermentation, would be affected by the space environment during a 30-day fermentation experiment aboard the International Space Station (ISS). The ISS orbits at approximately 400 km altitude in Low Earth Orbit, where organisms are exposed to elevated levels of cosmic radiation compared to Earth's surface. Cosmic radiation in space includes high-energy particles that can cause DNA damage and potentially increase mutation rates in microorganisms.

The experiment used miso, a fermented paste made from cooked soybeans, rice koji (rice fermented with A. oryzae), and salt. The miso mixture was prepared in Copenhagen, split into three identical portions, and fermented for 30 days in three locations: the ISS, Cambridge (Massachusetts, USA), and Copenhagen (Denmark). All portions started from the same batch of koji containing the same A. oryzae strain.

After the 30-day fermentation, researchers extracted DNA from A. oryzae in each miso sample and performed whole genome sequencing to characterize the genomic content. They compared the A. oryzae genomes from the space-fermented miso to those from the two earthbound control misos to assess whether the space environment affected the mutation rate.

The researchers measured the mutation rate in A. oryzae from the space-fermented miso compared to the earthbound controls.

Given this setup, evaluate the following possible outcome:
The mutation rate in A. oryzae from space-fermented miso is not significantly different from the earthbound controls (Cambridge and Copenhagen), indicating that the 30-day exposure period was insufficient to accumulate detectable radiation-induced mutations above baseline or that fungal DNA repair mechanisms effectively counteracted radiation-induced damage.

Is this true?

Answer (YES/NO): NO